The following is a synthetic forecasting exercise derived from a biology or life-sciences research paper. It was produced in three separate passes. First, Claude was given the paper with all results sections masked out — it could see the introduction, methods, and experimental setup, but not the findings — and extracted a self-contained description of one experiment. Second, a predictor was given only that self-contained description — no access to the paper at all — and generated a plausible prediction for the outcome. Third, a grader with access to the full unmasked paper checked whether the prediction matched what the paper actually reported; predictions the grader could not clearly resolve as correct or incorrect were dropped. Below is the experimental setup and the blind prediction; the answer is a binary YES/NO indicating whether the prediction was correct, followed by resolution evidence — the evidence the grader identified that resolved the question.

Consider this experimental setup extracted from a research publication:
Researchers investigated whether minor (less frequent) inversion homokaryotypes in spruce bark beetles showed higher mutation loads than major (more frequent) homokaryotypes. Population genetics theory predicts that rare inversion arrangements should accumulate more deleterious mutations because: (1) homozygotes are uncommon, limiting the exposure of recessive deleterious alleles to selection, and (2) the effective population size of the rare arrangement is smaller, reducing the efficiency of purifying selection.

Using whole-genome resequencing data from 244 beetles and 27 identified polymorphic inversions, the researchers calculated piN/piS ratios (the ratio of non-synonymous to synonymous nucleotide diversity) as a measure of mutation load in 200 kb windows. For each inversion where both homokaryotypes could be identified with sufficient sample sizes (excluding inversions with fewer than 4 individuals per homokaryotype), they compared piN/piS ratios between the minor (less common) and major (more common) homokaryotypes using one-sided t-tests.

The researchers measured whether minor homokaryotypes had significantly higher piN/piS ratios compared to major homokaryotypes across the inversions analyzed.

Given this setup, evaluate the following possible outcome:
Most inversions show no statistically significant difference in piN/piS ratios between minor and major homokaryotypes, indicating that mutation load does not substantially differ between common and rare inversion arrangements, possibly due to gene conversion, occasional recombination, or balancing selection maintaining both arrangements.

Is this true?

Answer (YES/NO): YES